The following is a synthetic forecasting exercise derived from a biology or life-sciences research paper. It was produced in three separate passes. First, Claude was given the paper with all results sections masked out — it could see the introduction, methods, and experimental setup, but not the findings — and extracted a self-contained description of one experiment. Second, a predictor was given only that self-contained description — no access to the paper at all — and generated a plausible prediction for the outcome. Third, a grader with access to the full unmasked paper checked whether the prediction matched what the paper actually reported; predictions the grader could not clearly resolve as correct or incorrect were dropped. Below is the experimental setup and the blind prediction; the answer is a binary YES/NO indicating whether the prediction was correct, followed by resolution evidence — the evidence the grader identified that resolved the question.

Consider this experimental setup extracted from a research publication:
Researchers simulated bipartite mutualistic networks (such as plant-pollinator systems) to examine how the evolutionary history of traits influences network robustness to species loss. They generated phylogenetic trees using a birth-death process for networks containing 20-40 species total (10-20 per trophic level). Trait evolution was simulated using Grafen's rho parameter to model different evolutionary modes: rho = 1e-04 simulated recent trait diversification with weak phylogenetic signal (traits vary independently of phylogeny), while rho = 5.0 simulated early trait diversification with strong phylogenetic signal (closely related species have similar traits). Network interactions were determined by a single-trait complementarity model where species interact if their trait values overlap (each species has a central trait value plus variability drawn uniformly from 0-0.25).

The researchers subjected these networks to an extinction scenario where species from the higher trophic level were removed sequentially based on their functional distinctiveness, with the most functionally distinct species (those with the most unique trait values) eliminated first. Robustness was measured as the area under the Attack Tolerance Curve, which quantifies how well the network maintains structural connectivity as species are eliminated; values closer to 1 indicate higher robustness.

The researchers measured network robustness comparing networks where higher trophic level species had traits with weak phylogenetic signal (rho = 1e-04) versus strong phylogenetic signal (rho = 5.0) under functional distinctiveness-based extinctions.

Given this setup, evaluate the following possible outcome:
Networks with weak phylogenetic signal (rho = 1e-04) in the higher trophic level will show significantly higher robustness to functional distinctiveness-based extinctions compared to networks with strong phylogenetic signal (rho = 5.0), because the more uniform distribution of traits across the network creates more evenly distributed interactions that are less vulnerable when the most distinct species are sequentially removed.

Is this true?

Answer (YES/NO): YES